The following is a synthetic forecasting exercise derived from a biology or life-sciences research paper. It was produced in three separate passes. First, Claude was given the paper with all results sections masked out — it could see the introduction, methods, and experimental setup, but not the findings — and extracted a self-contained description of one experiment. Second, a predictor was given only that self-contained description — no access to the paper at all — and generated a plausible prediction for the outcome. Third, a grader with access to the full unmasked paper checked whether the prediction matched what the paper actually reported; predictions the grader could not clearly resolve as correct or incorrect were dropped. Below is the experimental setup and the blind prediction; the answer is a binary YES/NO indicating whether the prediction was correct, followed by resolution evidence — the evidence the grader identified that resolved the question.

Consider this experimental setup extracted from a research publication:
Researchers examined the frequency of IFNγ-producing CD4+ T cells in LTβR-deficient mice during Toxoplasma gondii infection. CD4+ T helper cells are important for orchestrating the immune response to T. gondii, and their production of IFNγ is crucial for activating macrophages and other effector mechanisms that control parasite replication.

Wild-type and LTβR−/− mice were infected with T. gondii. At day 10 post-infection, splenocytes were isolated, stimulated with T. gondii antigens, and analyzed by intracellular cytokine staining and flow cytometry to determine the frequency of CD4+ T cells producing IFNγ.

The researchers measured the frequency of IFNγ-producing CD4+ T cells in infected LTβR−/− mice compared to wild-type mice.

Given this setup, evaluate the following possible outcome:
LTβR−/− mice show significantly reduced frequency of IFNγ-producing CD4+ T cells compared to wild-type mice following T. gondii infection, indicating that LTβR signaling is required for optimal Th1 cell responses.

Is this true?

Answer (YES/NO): YES